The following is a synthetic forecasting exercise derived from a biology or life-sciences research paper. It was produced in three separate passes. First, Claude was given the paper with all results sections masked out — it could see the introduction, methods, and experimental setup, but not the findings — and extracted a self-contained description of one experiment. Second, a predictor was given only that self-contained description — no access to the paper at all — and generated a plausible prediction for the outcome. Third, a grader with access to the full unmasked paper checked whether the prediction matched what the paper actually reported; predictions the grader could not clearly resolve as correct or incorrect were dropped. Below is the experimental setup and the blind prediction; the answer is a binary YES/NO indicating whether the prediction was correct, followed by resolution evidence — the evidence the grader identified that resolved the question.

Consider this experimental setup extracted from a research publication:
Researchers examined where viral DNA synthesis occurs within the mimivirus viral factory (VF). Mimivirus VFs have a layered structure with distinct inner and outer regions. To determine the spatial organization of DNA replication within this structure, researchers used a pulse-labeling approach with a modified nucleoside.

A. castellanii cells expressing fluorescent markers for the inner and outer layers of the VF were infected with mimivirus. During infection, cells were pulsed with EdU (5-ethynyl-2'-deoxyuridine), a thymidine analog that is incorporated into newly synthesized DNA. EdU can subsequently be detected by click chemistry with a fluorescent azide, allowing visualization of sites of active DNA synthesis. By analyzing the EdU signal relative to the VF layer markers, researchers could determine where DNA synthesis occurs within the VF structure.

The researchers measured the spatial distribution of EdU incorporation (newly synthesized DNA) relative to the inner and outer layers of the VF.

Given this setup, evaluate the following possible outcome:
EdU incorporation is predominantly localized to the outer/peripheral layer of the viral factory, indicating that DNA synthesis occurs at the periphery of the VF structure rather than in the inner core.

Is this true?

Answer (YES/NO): NO